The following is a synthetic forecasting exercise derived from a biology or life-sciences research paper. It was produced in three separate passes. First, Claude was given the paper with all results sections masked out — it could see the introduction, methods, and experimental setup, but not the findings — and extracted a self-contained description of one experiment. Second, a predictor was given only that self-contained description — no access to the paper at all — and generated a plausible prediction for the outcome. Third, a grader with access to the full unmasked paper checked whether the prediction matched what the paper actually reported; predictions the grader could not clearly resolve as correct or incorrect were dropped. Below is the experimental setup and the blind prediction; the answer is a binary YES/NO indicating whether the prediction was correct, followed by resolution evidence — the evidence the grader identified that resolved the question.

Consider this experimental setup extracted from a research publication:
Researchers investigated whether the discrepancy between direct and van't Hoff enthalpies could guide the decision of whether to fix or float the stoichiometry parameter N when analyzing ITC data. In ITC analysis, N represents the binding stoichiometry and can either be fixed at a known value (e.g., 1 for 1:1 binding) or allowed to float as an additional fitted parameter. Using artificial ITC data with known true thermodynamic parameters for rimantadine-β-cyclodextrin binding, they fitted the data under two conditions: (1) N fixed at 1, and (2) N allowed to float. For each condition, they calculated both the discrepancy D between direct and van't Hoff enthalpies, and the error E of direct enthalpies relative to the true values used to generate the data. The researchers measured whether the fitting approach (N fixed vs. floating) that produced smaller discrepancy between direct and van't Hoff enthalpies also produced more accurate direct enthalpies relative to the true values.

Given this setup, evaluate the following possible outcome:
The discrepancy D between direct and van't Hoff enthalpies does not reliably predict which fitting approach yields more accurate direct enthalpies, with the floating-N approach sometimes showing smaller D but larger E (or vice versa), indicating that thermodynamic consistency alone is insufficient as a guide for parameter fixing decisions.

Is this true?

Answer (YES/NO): NO